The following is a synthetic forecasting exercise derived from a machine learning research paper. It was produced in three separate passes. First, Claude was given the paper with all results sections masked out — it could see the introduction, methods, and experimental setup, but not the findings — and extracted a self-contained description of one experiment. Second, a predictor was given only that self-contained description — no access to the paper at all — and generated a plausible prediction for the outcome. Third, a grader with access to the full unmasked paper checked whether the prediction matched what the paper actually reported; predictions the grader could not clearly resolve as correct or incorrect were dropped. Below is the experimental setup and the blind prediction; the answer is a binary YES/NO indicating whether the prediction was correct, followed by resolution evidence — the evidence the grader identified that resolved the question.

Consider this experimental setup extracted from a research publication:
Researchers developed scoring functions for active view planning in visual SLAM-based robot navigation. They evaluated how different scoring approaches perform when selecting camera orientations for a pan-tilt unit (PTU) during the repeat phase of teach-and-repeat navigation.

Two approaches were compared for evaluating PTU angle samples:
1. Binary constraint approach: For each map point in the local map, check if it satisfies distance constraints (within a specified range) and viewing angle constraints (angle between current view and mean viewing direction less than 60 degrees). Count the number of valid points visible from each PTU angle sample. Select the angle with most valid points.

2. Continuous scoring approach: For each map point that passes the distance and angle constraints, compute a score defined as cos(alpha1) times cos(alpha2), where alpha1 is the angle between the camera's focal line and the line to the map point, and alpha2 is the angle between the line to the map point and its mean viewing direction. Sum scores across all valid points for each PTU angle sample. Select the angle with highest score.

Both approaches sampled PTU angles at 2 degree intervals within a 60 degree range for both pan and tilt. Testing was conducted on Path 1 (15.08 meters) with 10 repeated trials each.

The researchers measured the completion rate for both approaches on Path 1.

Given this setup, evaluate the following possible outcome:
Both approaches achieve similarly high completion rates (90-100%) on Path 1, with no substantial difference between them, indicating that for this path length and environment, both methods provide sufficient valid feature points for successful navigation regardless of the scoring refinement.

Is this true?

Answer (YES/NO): NO